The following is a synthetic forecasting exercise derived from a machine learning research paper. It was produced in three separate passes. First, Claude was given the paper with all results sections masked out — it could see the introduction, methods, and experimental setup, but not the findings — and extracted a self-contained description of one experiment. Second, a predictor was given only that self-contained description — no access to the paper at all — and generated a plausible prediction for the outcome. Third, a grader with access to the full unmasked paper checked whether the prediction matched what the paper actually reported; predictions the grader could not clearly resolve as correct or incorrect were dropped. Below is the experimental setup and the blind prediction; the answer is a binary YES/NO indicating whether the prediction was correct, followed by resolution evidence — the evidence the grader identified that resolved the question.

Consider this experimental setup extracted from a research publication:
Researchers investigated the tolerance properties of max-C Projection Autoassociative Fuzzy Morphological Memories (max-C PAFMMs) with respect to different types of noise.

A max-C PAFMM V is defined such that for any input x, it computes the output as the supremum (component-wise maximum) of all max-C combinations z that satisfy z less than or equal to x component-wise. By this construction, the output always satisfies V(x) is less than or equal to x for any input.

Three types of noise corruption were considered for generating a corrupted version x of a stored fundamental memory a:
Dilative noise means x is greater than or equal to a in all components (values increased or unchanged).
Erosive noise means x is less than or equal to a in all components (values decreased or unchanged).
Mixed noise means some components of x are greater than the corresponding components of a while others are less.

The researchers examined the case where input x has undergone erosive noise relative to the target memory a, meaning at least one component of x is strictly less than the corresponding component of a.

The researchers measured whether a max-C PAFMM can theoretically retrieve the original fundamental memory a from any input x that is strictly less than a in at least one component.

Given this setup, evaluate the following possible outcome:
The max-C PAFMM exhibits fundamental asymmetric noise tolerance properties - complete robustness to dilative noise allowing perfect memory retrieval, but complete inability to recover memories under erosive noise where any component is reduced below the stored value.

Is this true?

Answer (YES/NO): NO